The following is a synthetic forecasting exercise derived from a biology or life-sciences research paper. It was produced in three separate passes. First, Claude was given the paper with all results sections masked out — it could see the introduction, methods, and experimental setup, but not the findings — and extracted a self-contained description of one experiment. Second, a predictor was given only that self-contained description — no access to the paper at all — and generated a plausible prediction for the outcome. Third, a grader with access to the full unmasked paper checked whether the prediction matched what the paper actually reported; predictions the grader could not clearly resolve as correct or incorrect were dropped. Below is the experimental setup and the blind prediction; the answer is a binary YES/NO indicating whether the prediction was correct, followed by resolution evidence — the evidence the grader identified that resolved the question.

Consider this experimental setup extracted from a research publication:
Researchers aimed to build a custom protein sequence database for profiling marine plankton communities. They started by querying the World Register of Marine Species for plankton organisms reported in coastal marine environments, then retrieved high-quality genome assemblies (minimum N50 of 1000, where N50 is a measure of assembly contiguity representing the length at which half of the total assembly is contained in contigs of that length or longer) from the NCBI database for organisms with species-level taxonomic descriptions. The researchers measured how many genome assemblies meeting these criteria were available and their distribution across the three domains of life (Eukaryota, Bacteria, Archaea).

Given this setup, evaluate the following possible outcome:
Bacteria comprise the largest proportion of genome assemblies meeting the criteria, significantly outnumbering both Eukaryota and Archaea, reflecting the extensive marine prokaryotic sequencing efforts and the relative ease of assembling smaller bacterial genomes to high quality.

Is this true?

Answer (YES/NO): NO